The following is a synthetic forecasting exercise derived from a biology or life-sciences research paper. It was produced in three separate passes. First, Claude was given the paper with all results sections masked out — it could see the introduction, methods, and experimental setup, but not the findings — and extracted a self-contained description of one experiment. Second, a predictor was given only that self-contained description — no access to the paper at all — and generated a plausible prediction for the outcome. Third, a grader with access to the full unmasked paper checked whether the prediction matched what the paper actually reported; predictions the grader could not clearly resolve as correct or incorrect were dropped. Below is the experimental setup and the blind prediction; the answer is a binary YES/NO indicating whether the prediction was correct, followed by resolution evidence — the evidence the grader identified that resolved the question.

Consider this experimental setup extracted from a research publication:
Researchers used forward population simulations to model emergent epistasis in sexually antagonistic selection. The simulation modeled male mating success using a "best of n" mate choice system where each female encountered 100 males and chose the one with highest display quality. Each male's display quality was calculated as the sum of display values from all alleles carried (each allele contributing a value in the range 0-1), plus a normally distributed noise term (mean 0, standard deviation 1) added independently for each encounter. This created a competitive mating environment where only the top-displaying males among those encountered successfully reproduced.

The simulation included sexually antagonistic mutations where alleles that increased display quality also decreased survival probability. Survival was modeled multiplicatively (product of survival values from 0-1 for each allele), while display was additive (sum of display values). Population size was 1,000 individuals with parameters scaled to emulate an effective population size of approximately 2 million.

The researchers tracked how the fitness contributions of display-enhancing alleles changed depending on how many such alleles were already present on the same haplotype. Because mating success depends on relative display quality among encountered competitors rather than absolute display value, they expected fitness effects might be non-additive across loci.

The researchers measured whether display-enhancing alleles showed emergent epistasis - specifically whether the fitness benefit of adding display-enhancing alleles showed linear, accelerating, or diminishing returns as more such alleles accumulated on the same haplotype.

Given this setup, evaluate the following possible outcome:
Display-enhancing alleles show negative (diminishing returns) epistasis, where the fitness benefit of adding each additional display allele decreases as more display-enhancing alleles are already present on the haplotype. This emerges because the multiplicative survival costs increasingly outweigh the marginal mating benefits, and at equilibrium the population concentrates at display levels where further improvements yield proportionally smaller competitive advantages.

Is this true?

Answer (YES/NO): NO